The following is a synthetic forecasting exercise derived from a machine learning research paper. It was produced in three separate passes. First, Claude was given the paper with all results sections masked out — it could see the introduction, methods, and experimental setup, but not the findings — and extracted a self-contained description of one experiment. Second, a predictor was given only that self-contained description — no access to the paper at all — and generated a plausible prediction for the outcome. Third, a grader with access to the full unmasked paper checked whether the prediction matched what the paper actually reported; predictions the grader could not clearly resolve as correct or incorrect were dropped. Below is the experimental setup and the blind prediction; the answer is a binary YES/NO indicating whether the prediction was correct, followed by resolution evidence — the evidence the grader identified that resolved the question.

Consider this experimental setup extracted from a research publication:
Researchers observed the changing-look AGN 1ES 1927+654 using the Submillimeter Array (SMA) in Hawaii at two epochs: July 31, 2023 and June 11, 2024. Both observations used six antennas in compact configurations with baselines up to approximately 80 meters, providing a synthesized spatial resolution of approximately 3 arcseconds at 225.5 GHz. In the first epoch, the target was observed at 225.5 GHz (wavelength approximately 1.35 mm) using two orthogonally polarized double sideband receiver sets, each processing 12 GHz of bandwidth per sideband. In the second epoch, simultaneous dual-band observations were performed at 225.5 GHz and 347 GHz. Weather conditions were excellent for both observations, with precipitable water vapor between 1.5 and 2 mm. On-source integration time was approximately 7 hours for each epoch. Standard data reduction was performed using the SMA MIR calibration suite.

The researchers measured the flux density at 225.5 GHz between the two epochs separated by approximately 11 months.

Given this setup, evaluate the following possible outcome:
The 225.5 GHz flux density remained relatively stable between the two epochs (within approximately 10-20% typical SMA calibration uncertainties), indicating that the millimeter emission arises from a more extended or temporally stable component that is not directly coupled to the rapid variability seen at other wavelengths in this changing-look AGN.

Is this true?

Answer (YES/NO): YES